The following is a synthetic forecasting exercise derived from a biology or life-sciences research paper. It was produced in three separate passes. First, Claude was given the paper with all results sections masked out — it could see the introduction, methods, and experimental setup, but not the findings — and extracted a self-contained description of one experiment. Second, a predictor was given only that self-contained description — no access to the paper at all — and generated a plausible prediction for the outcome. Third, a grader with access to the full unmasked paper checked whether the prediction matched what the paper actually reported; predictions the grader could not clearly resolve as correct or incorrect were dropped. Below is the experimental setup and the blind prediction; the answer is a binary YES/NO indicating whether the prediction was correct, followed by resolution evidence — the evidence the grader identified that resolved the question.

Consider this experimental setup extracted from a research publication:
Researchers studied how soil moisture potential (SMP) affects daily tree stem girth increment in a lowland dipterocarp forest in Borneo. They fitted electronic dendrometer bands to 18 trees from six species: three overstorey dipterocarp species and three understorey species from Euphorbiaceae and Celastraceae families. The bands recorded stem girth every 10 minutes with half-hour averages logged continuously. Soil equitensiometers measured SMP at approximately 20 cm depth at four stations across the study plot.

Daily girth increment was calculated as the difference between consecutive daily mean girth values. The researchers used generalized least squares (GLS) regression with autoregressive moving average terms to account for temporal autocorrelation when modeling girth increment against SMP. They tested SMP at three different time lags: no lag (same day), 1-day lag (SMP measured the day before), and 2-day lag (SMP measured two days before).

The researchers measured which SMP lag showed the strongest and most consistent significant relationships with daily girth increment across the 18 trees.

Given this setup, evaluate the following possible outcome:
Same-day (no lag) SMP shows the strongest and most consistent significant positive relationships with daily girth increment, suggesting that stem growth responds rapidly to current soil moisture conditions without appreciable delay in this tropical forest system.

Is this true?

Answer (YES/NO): NO